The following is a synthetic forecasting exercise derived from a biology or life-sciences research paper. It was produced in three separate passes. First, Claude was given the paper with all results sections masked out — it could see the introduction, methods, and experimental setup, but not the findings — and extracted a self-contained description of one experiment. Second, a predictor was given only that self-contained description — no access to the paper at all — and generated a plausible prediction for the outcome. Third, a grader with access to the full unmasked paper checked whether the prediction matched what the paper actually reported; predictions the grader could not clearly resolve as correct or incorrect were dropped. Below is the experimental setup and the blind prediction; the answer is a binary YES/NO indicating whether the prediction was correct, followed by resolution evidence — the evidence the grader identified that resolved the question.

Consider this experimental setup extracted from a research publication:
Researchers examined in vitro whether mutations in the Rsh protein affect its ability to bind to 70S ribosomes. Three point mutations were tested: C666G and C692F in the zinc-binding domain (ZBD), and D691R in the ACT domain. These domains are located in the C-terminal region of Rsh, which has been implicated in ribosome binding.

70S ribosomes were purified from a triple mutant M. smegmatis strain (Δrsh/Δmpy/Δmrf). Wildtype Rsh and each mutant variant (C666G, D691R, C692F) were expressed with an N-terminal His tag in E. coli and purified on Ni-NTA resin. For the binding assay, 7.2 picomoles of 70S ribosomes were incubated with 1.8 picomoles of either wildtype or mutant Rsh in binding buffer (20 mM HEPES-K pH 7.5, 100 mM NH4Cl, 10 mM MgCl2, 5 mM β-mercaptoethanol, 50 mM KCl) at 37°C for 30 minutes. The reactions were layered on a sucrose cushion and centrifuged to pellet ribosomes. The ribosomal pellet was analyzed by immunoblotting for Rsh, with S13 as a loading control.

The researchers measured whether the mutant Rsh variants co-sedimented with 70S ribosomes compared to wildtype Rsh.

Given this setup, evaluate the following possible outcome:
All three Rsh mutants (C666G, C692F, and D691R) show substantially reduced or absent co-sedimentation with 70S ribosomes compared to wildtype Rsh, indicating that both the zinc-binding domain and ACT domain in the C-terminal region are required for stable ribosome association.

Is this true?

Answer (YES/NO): NO